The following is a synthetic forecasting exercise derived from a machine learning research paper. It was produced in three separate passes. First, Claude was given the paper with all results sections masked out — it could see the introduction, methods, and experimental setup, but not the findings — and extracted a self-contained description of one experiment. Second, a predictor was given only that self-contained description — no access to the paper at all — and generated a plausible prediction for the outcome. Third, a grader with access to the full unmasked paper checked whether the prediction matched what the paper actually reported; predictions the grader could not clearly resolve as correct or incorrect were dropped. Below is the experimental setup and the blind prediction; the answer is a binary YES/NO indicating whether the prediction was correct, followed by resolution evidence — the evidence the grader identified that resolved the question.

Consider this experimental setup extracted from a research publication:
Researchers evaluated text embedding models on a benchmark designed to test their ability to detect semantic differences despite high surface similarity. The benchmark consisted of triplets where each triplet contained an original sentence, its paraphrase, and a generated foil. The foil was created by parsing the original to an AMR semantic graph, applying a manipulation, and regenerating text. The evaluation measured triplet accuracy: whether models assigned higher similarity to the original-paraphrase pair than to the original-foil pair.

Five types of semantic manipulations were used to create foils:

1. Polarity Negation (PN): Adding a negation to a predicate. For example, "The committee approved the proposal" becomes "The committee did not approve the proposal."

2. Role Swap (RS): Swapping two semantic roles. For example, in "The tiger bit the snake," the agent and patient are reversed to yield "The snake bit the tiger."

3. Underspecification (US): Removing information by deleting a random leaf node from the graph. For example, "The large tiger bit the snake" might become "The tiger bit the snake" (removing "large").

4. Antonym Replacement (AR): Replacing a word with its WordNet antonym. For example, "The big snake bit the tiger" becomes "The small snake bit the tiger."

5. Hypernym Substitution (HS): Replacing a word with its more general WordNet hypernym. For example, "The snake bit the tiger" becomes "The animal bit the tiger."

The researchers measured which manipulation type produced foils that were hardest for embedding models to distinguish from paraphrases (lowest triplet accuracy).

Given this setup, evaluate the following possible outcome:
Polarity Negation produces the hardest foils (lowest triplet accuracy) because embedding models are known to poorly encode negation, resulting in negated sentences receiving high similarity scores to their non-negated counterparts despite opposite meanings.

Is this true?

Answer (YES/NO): NO